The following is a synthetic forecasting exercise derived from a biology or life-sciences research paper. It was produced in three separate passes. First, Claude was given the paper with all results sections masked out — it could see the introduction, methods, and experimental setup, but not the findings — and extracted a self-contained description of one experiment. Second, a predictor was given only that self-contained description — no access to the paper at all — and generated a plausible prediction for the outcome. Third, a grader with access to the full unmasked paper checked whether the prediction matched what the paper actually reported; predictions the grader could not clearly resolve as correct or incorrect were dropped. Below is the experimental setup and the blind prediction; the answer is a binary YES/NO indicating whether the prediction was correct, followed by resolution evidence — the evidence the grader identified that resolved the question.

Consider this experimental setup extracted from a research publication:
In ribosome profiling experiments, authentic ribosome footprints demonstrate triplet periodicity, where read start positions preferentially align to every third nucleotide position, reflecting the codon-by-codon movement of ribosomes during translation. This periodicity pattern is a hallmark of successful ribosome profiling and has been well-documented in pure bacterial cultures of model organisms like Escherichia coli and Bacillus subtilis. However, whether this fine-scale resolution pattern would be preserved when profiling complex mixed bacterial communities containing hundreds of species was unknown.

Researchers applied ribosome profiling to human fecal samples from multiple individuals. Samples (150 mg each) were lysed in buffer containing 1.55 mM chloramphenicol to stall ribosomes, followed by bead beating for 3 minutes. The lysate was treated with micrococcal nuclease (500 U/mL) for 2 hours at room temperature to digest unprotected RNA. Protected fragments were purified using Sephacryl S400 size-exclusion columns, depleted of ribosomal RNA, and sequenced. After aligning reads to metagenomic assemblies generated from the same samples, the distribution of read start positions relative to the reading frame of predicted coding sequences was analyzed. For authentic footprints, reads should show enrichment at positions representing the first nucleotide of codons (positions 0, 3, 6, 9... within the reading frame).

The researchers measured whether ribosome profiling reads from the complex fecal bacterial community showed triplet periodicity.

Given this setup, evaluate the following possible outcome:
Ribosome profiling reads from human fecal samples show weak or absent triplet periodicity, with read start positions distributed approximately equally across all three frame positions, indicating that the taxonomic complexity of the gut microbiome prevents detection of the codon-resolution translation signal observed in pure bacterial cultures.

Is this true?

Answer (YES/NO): NO